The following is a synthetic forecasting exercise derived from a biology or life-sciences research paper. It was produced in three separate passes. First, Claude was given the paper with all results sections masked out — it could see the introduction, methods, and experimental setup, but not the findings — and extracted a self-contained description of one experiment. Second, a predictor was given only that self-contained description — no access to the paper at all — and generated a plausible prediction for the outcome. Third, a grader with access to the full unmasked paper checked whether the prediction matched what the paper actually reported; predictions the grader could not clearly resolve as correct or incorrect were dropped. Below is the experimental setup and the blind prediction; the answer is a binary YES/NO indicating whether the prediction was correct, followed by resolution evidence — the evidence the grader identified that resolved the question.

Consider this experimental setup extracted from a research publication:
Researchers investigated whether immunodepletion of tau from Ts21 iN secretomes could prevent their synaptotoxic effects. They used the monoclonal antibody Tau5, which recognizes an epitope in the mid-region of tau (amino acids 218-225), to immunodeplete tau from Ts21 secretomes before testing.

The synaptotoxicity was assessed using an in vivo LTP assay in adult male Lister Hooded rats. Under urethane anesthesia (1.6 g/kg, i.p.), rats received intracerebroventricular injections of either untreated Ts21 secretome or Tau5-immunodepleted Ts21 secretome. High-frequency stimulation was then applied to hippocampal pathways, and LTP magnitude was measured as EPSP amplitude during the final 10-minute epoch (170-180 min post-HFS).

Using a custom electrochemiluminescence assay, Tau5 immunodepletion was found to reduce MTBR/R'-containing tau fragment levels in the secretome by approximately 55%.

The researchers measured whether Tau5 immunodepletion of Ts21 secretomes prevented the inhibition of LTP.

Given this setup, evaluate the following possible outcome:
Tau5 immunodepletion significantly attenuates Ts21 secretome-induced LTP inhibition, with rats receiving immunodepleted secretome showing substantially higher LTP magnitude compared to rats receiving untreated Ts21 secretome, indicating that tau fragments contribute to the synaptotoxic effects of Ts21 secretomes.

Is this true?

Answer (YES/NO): YES